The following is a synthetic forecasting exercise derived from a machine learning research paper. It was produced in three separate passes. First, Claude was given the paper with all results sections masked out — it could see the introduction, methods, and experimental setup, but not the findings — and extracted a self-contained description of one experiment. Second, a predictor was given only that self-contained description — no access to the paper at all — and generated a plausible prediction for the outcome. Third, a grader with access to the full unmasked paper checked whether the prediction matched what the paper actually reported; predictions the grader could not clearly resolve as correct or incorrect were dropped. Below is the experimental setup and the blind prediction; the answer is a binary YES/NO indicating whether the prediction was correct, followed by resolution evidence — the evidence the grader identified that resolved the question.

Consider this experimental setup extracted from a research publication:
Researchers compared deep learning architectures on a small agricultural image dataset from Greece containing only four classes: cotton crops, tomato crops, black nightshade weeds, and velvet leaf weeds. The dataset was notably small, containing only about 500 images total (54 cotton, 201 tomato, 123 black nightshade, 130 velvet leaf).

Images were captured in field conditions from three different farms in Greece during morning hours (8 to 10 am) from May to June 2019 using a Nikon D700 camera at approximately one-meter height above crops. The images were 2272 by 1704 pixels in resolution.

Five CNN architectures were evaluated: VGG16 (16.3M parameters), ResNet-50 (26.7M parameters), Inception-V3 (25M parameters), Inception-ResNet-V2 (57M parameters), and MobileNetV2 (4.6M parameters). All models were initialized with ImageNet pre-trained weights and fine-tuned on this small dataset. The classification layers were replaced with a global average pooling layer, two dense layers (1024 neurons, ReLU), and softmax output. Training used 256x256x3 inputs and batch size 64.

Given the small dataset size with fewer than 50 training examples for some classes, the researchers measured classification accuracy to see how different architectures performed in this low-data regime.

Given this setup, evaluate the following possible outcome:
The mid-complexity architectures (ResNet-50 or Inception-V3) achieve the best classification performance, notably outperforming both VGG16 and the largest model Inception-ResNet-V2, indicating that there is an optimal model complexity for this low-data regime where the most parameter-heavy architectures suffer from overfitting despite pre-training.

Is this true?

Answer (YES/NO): YES